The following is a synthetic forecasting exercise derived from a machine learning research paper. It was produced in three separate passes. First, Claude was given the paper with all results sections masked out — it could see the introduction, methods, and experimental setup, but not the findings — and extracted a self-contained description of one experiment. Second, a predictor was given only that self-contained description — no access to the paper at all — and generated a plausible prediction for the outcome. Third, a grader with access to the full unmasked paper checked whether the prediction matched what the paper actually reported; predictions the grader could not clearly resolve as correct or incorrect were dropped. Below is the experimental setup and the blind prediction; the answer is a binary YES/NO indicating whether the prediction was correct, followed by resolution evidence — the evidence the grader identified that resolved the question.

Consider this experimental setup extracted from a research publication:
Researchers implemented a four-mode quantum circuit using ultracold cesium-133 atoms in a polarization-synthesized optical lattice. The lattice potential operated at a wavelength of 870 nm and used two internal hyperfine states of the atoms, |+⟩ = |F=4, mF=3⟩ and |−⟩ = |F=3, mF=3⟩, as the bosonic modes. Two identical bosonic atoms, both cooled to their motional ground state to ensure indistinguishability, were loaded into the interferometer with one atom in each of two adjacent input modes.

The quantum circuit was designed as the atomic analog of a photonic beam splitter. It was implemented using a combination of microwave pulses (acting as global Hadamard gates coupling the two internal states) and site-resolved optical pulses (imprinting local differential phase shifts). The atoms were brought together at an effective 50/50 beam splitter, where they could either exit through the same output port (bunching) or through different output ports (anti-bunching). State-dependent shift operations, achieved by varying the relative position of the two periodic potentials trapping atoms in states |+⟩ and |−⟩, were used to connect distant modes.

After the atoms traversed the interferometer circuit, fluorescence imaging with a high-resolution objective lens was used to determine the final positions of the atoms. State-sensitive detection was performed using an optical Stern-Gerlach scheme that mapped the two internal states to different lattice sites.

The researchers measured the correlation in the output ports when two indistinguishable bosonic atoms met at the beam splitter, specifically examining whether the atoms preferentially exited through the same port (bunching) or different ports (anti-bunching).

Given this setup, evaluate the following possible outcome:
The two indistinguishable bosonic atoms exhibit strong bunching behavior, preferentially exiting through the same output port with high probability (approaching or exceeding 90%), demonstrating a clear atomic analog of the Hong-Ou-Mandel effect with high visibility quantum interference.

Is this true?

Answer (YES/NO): NO